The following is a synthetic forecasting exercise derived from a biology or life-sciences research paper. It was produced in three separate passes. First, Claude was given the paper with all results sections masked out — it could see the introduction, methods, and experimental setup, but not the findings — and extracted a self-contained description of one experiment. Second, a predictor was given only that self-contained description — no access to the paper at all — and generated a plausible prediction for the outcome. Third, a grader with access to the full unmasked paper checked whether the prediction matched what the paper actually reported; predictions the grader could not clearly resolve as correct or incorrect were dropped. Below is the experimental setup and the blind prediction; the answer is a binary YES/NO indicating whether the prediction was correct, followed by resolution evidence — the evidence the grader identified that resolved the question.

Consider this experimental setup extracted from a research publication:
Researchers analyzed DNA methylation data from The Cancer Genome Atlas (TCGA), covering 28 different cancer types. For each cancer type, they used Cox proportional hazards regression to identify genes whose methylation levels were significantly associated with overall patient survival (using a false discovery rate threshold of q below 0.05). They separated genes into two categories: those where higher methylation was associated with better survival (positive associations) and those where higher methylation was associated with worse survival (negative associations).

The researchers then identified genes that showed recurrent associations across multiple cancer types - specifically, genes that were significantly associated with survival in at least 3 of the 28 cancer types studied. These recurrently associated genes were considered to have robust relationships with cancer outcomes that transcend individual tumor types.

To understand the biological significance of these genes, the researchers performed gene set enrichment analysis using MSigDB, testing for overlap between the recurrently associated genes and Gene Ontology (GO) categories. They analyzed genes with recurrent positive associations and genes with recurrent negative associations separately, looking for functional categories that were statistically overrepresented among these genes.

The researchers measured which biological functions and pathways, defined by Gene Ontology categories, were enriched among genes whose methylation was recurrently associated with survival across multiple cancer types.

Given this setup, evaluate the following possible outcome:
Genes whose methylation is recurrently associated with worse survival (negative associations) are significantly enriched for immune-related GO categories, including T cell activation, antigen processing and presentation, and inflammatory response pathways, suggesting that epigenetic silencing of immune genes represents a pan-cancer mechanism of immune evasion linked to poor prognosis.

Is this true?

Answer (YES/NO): NO